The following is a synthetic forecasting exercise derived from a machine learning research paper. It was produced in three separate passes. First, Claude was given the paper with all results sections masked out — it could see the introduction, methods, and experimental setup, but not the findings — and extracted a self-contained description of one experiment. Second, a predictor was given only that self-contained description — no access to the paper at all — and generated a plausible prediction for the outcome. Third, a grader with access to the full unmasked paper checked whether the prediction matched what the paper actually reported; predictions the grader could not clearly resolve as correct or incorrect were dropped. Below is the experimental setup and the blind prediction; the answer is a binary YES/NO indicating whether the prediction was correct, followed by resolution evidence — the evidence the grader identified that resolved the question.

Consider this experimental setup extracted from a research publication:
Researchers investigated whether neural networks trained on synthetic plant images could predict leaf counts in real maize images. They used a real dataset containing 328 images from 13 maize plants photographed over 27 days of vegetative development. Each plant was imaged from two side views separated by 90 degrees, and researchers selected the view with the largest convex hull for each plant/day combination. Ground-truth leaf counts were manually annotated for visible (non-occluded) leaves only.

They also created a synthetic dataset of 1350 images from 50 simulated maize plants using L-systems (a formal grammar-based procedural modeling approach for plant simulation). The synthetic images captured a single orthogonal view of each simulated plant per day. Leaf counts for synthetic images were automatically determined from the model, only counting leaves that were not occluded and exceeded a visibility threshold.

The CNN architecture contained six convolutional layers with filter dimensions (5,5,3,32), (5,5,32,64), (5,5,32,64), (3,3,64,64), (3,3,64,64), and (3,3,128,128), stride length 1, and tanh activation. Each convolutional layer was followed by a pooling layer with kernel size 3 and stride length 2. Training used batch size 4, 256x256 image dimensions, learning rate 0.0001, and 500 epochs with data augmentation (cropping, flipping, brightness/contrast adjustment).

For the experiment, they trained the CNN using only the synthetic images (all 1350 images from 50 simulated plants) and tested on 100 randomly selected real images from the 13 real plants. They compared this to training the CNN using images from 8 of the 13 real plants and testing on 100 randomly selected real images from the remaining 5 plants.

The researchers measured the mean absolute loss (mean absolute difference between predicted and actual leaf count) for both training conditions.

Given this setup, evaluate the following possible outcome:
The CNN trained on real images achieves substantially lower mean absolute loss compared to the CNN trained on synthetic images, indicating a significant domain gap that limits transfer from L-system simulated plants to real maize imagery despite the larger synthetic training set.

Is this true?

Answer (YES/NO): NO